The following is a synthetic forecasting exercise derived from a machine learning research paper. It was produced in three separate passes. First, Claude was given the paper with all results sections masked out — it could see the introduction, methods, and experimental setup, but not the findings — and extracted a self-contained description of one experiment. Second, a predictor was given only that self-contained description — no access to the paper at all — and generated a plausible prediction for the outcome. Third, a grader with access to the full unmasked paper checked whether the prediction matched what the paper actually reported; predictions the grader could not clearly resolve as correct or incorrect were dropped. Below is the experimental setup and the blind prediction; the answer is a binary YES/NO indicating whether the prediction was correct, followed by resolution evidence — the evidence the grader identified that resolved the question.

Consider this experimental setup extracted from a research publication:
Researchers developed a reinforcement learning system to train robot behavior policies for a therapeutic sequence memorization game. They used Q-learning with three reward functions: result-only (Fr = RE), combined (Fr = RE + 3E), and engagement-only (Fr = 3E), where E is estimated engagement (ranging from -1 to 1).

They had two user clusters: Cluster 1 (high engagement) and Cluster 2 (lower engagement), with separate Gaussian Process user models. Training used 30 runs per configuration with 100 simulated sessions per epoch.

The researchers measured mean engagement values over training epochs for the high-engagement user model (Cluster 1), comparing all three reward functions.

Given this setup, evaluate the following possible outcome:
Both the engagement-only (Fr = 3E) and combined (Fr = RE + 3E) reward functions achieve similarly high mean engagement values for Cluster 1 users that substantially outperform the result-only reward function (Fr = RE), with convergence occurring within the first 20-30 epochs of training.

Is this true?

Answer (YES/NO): NO